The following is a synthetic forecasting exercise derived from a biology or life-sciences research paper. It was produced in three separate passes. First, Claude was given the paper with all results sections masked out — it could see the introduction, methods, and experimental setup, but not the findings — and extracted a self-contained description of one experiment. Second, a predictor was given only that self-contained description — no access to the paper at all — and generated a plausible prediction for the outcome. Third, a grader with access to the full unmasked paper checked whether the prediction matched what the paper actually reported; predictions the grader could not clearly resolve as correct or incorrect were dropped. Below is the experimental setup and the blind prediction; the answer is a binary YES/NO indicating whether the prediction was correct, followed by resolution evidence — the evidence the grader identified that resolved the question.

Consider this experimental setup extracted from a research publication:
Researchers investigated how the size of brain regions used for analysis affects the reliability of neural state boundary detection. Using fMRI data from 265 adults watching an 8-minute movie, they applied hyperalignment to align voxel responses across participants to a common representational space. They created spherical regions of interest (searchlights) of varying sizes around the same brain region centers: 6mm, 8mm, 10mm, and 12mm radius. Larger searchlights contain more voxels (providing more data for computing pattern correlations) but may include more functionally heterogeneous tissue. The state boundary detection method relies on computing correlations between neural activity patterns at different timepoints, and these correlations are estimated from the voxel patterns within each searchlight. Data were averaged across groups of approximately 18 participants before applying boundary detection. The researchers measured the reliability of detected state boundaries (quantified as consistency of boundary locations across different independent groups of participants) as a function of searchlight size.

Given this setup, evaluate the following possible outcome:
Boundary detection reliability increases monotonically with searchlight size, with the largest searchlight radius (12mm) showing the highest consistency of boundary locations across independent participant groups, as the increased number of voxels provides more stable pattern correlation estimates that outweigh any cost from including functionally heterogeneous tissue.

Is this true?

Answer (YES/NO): NO